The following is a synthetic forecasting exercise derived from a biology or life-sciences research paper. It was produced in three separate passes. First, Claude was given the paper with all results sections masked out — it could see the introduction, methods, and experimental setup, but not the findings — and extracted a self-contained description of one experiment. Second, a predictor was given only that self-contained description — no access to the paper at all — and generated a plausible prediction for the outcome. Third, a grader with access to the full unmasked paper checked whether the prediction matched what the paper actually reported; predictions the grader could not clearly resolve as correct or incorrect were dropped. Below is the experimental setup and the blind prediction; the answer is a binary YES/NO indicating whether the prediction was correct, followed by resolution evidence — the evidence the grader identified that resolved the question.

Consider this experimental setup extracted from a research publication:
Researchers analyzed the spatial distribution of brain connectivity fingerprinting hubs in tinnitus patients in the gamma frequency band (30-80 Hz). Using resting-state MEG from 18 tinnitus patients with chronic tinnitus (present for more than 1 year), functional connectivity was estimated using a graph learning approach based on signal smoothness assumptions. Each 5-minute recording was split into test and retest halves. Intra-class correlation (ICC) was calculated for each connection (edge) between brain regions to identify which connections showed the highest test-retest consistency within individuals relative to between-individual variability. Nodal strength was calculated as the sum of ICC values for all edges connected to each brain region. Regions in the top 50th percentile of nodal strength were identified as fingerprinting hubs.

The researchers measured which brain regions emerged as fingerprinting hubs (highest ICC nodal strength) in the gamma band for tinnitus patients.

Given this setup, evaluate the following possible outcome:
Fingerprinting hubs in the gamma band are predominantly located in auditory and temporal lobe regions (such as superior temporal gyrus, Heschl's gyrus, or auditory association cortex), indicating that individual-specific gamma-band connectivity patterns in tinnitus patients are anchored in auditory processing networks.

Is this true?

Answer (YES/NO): NO